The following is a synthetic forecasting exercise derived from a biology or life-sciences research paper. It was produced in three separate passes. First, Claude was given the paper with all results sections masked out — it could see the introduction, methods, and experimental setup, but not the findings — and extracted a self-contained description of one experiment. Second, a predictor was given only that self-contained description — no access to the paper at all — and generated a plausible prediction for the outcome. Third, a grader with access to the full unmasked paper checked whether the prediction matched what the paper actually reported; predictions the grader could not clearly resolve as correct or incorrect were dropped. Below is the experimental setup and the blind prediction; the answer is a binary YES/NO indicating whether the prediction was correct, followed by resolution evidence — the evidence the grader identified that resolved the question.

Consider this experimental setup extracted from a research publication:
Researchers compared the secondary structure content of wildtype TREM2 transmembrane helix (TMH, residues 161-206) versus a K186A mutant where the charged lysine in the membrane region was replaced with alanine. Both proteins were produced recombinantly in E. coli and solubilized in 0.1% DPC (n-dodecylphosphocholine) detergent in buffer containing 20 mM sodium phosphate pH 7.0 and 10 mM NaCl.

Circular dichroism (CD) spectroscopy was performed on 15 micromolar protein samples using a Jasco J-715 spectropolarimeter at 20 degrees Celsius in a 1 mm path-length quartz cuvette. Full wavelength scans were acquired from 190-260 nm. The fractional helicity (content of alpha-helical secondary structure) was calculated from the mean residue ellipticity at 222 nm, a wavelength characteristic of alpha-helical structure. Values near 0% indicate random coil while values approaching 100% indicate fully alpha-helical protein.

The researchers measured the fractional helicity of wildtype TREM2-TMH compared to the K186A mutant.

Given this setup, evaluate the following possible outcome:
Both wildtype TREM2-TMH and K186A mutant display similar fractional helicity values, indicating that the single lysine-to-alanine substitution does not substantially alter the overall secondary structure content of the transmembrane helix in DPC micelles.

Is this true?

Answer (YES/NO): NO